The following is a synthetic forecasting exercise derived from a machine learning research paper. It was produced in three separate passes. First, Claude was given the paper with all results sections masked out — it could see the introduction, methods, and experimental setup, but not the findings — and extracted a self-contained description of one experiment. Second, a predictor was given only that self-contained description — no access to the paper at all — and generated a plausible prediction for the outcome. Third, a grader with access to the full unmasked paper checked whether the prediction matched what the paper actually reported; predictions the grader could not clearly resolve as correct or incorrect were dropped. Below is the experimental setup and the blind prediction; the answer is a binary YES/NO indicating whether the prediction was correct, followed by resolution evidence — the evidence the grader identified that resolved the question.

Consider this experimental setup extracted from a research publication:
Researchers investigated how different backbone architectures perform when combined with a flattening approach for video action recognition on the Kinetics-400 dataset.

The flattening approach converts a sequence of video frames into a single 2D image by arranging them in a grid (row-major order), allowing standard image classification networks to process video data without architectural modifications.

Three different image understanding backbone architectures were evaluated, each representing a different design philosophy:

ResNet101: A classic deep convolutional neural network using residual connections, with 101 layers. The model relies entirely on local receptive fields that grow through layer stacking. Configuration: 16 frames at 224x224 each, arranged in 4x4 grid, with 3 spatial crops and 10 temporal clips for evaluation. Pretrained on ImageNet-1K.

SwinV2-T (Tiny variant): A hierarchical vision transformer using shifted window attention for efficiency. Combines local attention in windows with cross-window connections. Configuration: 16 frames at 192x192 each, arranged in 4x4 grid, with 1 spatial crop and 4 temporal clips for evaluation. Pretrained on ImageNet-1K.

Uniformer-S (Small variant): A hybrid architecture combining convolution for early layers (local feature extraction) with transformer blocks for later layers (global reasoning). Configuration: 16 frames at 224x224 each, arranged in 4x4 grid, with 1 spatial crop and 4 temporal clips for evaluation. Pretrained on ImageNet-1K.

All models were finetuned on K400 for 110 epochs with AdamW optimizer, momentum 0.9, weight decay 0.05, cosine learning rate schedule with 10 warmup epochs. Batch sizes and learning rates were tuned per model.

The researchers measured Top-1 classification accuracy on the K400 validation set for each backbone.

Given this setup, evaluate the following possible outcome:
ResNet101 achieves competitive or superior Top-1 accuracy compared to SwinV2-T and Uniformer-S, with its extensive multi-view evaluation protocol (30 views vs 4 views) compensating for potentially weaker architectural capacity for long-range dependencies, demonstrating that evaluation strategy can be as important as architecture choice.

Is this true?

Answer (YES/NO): NO